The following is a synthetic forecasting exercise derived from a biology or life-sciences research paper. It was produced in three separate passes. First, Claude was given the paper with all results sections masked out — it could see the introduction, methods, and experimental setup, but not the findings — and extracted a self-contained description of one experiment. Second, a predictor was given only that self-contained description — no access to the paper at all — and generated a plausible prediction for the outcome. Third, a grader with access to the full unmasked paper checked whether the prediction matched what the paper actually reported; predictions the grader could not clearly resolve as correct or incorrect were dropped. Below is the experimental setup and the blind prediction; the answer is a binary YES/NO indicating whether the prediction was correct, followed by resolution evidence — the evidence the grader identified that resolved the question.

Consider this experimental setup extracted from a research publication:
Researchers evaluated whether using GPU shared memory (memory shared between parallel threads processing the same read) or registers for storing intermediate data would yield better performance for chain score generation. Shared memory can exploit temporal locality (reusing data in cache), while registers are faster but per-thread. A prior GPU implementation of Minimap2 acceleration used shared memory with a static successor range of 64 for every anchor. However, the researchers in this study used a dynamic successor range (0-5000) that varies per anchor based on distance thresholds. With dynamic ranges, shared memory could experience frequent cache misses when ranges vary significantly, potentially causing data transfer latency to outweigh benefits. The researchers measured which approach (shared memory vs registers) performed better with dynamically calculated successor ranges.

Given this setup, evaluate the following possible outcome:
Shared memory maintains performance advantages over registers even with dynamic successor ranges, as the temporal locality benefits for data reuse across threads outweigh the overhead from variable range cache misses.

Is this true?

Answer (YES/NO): NO